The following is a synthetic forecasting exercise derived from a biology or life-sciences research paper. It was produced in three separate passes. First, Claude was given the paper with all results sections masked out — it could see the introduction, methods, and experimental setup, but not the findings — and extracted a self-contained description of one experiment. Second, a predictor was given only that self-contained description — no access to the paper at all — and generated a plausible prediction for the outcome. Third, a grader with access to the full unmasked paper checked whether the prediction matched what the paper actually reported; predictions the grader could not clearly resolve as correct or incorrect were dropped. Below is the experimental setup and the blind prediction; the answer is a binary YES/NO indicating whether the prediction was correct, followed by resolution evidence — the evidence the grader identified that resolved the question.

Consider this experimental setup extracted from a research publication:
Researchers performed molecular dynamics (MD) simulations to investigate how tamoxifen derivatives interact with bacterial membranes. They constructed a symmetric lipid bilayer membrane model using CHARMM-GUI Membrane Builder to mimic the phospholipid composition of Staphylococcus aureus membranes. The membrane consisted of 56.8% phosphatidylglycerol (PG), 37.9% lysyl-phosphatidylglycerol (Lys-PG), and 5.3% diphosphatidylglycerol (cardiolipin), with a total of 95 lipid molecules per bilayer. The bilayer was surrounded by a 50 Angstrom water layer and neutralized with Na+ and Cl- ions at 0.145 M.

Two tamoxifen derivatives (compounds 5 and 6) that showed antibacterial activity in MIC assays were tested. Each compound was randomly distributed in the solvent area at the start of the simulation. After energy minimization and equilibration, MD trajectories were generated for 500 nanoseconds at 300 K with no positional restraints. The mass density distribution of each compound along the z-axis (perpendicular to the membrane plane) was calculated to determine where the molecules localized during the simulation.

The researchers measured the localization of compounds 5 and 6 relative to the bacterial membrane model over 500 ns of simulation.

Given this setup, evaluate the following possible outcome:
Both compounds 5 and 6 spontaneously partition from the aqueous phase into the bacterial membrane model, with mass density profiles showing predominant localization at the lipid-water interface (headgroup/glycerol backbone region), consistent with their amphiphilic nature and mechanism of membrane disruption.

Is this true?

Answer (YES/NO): NO